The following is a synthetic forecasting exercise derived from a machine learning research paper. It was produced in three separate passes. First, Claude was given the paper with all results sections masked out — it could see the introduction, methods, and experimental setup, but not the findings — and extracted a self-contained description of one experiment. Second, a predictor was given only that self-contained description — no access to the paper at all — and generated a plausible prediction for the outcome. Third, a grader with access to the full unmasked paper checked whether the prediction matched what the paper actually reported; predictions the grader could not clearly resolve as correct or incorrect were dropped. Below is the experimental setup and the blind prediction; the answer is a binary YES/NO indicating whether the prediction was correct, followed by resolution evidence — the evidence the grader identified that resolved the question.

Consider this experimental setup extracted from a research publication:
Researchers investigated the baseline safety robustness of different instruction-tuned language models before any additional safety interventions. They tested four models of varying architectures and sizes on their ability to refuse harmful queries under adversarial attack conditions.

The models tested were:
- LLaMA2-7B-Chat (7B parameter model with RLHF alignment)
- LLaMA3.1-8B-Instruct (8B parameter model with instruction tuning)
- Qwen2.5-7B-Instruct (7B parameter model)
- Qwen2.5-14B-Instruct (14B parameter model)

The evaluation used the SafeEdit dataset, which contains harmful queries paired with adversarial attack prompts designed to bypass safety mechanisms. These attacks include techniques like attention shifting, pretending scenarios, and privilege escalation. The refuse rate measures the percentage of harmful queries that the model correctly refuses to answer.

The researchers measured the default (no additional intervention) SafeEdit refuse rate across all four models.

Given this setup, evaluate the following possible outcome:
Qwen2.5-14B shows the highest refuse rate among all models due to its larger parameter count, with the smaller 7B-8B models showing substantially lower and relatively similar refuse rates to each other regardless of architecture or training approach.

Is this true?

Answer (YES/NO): NO